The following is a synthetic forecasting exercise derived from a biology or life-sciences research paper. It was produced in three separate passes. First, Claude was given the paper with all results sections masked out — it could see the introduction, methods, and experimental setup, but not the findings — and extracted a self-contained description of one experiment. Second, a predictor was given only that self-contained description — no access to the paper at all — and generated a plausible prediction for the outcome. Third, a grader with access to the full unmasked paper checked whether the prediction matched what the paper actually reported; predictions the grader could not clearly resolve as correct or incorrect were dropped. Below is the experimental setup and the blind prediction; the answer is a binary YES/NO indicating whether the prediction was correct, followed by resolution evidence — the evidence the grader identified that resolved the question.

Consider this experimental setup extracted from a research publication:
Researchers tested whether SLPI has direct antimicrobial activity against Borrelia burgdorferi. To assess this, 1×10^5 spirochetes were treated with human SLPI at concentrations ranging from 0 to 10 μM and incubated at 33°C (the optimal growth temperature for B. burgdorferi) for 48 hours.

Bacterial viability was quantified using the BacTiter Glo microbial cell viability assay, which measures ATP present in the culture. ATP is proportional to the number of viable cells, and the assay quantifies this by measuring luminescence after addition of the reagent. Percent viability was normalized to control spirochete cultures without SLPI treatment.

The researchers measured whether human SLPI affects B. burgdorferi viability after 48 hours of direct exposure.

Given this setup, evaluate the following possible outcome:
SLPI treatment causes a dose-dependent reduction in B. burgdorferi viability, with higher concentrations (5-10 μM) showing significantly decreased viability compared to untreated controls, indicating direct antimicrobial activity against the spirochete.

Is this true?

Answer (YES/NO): NO